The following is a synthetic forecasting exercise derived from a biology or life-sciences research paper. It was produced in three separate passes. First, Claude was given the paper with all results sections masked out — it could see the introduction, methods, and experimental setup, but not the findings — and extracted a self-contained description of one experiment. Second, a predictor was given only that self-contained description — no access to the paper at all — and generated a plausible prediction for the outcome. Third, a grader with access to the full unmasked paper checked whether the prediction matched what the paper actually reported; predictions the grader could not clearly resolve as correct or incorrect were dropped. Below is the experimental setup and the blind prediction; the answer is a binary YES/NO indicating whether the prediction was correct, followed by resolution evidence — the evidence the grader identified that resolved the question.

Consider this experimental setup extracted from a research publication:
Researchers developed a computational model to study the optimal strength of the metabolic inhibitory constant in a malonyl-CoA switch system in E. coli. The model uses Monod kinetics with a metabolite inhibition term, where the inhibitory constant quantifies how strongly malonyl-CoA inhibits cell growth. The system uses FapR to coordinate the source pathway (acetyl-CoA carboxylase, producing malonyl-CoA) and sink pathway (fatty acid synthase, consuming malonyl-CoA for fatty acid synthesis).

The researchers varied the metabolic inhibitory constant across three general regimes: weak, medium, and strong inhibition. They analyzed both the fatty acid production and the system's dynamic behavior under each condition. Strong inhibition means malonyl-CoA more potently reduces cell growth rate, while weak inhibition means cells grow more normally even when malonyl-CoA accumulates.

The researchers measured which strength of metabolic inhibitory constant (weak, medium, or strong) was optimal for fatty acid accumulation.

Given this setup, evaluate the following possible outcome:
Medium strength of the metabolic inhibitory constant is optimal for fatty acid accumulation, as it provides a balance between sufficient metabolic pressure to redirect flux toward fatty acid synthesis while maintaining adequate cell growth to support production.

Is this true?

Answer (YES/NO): YES